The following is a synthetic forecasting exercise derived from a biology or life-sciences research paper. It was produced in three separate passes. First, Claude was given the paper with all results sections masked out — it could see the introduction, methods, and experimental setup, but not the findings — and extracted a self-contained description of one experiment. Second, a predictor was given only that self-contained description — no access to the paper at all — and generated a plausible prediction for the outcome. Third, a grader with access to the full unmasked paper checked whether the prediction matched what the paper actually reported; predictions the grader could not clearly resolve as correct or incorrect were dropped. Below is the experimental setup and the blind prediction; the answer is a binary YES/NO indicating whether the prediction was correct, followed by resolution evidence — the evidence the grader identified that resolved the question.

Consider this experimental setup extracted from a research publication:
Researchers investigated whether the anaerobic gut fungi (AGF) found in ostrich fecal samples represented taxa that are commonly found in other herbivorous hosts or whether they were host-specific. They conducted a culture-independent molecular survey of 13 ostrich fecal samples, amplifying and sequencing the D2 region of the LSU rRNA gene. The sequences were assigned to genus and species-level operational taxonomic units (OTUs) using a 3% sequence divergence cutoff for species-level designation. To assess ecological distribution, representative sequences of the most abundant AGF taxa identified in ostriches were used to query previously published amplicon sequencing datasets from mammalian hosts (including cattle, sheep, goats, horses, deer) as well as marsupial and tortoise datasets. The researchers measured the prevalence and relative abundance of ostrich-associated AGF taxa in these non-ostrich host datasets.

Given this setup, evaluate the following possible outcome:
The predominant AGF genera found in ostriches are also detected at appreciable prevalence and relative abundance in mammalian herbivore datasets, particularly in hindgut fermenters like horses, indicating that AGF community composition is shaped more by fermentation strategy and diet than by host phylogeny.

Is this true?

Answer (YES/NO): NO